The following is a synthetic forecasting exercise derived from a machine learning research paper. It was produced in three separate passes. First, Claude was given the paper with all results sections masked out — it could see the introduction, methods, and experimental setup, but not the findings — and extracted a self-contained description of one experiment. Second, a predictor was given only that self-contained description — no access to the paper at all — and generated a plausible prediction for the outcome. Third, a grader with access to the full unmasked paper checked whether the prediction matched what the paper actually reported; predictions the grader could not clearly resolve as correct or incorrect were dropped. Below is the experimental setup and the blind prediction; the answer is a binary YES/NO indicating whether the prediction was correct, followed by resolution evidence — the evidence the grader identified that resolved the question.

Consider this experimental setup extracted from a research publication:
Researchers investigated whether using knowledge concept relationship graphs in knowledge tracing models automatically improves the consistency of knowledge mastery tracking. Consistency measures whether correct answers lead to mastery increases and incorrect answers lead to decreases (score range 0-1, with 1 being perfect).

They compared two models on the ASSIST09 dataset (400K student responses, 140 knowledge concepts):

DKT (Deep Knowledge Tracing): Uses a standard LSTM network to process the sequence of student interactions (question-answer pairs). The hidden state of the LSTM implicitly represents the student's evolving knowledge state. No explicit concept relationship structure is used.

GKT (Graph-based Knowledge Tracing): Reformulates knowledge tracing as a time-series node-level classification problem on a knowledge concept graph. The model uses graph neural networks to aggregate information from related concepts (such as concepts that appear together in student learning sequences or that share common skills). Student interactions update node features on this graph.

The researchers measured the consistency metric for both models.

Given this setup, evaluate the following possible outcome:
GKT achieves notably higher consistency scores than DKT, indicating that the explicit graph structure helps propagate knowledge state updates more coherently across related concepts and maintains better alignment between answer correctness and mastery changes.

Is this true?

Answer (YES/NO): NO